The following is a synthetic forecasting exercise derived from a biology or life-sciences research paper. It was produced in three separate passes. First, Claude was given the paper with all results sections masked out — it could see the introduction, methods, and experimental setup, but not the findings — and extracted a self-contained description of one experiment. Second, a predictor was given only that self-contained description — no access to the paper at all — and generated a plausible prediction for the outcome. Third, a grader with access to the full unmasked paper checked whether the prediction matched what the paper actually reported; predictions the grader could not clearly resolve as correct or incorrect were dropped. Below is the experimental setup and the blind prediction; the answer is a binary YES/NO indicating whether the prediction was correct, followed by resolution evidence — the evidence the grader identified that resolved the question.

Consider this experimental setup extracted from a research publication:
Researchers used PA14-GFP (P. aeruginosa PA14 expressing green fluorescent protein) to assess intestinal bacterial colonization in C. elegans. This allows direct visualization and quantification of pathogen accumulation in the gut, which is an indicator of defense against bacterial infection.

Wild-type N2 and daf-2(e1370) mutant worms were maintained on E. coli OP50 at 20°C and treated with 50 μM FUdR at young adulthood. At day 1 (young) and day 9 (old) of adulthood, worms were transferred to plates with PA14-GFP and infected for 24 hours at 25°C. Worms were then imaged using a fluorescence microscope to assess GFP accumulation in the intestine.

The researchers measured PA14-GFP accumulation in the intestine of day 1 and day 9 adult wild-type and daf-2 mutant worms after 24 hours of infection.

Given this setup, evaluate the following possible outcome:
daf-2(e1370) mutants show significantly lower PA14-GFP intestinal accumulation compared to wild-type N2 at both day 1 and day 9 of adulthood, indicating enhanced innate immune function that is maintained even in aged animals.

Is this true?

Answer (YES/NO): YES